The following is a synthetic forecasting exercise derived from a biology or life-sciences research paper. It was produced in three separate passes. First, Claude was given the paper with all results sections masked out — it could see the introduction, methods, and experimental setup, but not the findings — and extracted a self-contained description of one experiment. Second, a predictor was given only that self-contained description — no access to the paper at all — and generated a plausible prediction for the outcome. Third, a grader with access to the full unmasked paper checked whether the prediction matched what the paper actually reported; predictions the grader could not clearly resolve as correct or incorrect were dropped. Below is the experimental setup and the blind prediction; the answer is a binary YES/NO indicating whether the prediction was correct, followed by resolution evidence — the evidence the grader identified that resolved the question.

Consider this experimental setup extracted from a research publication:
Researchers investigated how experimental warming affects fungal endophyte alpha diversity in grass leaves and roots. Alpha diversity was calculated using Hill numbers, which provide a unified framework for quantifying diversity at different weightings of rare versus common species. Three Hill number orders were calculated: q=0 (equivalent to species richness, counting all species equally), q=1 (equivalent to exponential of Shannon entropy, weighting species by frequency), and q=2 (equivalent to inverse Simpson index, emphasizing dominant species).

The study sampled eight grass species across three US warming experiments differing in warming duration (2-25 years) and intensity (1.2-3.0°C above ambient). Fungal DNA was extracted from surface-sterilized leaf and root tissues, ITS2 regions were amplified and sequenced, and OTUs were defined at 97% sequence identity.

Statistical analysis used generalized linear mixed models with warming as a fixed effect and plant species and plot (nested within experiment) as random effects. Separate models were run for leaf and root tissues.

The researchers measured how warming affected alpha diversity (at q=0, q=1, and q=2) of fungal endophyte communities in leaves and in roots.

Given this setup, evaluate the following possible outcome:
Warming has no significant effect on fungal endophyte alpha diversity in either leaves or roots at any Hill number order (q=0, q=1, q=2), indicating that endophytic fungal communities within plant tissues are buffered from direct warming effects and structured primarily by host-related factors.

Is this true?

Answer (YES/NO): NO